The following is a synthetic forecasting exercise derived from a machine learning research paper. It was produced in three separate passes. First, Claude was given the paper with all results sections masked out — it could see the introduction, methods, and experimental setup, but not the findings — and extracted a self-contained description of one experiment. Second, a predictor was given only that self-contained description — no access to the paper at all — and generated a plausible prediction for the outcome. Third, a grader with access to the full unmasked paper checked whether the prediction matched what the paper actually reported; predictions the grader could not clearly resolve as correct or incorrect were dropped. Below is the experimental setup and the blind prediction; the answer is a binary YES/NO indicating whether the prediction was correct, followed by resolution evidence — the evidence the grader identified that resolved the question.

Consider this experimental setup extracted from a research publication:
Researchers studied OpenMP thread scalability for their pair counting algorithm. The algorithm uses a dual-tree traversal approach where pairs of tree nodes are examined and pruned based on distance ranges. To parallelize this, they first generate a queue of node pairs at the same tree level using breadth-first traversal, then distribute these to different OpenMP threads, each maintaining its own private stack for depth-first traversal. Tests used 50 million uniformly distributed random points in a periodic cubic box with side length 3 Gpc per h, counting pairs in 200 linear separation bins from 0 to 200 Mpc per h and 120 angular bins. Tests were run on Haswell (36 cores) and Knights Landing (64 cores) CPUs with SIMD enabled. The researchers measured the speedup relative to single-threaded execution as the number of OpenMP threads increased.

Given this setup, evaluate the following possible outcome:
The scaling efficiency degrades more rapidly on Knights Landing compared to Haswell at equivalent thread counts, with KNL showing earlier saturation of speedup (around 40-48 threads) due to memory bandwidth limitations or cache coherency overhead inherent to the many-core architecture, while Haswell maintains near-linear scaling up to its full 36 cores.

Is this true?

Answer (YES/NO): NO